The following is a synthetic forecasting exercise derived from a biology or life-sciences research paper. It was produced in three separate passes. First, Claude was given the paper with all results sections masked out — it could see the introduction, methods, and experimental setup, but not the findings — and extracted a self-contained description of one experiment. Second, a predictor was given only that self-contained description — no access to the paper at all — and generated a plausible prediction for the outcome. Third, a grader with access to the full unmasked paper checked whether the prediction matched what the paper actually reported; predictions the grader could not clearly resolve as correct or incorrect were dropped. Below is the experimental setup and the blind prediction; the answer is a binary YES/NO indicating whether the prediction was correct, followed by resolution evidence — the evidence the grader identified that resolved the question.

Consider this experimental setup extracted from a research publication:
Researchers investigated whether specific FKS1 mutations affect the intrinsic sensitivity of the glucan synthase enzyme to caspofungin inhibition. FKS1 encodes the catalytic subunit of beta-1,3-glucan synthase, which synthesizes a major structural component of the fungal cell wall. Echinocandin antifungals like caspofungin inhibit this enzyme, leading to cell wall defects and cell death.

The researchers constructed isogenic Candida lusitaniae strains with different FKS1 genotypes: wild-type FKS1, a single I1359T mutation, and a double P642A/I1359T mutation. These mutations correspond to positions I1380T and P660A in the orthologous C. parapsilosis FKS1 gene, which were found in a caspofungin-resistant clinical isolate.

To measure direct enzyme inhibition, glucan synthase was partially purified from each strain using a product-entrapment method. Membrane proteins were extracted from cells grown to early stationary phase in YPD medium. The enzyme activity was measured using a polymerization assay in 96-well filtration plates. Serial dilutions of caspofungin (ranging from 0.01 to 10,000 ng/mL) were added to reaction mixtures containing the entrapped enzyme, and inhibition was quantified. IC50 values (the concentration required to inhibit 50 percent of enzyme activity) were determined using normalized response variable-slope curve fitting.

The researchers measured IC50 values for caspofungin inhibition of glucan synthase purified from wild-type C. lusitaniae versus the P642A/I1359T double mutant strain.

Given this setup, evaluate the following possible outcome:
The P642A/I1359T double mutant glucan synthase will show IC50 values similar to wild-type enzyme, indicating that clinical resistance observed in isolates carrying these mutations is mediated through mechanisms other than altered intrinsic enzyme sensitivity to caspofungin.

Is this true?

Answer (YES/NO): NO